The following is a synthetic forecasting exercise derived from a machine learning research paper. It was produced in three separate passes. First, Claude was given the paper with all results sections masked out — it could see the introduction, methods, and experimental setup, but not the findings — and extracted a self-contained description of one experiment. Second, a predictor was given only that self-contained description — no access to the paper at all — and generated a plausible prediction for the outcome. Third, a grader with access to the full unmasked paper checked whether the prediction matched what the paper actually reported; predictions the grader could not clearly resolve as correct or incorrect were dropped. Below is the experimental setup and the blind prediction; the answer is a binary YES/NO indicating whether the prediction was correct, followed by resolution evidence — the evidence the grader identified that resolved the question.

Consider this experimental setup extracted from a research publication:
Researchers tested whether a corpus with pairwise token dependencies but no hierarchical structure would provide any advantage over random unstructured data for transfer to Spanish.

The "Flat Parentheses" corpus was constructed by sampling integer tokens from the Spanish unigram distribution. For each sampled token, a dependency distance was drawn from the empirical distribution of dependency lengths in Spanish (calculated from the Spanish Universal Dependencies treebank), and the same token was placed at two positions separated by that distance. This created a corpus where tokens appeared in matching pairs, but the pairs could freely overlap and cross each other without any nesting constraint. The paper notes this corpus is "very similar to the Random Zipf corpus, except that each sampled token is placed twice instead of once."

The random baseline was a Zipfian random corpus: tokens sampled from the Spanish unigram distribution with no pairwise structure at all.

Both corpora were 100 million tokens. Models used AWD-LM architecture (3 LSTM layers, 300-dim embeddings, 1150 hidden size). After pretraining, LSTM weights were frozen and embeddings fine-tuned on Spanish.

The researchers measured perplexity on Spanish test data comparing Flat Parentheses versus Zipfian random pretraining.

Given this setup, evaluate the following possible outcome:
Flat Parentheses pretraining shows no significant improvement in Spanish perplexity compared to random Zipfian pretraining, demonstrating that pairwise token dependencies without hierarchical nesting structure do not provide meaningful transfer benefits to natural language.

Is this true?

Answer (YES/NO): NO